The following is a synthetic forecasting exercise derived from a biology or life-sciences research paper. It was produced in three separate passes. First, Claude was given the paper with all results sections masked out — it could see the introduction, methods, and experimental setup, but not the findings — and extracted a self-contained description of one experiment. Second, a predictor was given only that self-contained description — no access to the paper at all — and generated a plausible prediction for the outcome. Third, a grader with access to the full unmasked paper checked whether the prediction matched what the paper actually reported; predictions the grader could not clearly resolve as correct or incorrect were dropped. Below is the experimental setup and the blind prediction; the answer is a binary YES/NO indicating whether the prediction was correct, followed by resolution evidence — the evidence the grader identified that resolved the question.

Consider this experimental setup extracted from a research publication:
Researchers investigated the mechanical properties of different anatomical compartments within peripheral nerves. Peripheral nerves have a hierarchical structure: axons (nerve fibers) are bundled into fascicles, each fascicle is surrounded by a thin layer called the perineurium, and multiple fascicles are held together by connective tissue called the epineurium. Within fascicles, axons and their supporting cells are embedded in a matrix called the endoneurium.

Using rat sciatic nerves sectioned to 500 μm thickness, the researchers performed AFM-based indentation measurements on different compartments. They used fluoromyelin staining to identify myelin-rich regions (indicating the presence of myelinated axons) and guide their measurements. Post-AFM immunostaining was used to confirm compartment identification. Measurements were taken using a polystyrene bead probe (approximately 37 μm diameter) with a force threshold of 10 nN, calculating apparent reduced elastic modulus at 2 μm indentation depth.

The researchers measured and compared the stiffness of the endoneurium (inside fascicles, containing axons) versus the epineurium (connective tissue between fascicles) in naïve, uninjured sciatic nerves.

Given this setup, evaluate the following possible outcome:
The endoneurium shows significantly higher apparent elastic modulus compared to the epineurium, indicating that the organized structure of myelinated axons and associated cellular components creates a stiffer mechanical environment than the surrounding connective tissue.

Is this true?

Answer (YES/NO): NO